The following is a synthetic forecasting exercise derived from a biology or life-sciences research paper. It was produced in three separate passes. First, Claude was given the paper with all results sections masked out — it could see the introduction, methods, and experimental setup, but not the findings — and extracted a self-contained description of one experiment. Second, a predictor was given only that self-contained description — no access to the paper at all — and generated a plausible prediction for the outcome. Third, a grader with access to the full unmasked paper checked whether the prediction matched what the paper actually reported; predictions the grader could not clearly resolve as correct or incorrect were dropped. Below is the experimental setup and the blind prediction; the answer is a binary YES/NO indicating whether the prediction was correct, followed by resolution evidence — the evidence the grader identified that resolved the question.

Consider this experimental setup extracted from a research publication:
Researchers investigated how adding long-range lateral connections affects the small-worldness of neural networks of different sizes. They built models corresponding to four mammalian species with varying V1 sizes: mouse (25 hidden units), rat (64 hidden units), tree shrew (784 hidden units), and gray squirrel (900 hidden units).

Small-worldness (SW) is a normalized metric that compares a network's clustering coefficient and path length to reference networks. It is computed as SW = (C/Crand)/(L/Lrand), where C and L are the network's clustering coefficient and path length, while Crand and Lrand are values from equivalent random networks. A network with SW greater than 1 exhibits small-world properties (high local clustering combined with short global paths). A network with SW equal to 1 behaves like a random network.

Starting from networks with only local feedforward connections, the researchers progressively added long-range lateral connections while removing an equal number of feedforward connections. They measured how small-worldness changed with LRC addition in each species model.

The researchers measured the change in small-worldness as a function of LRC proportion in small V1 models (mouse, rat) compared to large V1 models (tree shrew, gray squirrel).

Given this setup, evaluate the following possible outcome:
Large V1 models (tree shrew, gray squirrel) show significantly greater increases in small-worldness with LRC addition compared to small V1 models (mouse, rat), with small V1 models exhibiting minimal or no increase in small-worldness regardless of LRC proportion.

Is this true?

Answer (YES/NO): YES